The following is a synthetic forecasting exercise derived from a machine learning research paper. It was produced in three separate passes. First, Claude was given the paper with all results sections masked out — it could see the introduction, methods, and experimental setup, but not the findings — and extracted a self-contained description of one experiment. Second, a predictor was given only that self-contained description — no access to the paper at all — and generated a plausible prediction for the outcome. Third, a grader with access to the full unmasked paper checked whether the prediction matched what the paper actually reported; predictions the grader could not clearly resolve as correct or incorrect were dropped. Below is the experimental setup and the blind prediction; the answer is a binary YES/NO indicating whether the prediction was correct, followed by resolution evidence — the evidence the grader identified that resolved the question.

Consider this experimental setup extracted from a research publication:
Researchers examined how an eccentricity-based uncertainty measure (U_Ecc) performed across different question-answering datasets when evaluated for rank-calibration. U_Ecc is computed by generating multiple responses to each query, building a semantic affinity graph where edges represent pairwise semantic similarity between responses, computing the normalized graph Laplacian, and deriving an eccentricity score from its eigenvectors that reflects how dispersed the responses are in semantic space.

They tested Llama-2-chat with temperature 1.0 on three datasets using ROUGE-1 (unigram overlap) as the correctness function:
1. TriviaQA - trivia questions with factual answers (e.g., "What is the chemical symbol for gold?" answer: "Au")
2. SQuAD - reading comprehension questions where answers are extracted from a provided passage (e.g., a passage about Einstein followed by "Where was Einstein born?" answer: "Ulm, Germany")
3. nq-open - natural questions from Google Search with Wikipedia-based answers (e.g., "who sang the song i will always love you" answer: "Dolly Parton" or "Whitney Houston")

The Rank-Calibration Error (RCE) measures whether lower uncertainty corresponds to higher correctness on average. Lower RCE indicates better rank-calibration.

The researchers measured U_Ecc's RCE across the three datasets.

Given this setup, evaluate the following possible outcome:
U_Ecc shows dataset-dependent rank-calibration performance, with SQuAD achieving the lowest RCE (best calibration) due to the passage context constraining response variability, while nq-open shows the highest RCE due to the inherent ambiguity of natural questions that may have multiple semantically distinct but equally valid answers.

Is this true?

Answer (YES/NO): NO